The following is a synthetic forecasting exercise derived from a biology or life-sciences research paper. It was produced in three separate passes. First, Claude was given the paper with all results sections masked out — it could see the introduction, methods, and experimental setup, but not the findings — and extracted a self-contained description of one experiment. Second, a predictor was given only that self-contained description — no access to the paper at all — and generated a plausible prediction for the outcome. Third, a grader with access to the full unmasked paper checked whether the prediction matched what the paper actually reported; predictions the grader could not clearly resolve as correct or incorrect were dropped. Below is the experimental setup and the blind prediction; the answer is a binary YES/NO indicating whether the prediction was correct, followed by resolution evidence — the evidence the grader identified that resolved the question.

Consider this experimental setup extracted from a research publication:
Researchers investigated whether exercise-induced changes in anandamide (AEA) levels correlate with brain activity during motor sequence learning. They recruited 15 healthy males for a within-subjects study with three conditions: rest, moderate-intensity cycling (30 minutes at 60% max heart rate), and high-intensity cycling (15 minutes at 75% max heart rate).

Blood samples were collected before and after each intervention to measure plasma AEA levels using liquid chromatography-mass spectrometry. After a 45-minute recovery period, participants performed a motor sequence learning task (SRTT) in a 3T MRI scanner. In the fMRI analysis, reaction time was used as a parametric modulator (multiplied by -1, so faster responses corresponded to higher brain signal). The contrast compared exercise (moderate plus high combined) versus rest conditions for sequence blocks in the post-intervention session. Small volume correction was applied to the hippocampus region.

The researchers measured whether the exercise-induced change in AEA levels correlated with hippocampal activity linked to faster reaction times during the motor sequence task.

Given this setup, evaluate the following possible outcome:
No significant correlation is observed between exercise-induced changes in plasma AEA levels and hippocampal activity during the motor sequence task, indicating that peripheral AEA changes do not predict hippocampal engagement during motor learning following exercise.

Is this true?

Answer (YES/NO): YES